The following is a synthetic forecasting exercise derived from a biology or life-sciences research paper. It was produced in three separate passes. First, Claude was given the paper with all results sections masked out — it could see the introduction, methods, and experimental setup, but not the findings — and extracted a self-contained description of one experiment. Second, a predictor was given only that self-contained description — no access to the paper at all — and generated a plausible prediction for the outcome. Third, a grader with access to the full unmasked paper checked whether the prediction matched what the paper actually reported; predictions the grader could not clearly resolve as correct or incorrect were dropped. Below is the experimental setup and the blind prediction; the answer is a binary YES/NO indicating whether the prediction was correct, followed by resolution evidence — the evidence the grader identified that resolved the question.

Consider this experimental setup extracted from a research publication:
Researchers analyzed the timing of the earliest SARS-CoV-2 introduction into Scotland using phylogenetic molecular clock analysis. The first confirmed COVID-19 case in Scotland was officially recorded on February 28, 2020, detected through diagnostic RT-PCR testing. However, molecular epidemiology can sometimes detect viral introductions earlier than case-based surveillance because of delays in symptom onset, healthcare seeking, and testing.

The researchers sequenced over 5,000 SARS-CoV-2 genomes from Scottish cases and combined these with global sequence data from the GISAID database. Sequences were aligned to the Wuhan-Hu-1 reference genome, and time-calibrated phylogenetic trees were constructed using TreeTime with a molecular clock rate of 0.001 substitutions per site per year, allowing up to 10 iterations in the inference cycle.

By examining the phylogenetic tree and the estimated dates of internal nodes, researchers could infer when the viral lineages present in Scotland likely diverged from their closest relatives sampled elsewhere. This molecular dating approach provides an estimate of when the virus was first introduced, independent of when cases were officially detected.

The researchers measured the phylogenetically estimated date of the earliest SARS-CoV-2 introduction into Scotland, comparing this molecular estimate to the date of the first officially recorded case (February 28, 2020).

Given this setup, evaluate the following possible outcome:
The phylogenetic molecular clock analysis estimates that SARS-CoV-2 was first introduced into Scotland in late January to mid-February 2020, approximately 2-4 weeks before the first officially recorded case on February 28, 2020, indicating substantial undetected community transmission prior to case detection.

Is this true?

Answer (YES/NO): NO